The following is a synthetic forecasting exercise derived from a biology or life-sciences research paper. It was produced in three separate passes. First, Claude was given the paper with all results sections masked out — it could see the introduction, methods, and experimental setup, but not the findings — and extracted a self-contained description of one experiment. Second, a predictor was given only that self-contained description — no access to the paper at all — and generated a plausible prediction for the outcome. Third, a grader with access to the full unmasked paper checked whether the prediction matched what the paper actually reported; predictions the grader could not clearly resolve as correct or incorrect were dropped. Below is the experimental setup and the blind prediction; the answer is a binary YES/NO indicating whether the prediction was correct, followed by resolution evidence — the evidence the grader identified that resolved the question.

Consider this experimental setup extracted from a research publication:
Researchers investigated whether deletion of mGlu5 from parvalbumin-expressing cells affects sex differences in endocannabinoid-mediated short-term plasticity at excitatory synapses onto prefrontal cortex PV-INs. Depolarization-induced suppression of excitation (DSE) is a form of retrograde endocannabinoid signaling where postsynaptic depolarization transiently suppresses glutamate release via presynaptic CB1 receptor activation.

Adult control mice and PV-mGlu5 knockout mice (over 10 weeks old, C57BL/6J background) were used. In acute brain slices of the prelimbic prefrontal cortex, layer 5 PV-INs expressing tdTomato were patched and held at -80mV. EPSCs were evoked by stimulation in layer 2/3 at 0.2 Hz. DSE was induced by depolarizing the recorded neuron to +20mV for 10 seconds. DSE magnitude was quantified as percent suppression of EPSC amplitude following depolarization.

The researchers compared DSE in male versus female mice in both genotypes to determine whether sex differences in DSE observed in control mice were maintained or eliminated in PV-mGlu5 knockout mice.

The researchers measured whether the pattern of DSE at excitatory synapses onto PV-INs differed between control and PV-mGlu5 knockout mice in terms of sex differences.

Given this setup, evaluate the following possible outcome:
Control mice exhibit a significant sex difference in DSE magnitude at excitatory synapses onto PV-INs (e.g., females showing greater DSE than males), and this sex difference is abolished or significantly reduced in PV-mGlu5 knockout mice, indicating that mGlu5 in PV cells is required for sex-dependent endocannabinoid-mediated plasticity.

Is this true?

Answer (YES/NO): NO